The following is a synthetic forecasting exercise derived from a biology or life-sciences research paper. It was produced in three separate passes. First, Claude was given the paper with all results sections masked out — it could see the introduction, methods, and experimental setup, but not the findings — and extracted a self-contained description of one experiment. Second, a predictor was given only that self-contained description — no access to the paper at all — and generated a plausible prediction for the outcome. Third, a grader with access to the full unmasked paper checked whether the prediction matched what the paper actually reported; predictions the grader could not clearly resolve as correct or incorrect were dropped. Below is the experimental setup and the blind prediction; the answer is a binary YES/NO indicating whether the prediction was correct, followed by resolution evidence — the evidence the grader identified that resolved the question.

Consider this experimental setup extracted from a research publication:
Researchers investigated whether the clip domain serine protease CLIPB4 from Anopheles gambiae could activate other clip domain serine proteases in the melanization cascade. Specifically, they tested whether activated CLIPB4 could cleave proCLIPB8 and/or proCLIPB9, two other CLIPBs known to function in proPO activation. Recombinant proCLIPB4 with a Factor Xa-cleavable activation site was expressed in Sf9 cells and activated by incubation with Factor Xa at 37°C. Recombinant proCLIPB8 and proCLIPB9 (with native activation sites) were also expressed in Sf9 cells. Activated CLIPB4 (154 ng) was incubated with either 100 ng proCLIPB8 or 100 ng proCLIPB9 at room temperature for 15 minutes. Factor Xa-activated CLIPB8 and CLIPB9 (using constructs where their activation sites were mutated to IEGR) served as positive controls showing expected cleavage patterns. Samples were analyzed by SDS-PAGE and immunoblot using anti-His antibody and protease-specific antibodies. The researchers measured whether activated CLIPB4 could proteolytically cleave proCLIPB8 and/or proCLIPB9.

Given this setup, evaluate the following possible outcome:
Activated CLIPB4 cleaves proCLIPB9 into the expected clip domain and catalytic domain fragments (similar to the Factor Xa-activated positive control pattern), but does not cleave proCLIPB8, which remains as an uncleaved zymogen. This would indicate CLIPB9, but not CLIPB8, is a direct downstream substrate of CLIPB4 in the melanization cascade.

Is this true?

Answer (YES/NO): NO